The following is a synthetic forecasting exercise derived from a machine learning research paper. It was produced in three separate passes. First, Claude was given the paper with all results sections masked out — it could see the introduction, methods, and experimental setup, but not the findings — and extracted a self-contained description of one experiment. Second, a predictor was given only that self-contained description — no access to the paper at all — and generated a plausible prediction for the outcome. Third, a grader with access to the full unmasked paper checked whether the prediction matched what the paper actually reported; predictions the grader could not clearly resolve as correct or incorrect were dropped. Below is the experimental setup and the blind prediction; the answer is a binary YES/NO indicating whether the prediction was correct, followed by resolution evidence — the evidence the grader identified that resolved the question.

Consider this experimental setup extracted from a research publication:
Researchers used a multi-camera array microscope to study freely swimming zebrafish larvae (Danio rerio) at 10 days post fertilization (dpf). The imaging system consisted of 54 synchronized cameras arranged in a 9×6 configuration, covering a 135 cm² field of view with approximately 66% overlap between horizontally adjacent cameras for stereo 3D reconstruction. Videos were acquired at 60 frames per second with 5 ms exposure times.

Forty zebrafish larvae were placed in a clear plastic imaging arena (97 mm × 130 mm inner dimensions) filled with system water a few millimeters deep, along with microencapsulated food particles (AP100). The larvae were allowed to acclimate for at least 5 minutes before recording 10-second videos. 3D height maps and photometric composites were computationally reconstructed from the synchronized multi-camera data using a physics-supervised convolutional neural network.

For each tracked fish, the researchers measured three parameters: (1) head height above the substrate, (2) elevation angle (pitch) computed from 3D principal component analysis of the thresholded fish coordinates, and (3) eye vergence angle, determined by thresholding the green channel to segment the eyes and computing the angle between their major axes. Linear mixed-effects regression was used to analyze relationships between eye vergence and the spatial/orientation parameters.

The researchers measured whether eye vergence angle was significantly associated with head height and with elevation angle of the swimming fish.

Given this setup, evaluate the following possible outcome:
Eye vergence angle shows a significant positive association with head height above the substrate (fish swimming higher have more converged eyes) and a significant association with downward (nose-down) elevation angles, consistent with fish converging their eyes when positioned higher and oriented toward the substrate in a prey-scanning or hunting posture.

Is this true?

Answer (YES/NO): NO